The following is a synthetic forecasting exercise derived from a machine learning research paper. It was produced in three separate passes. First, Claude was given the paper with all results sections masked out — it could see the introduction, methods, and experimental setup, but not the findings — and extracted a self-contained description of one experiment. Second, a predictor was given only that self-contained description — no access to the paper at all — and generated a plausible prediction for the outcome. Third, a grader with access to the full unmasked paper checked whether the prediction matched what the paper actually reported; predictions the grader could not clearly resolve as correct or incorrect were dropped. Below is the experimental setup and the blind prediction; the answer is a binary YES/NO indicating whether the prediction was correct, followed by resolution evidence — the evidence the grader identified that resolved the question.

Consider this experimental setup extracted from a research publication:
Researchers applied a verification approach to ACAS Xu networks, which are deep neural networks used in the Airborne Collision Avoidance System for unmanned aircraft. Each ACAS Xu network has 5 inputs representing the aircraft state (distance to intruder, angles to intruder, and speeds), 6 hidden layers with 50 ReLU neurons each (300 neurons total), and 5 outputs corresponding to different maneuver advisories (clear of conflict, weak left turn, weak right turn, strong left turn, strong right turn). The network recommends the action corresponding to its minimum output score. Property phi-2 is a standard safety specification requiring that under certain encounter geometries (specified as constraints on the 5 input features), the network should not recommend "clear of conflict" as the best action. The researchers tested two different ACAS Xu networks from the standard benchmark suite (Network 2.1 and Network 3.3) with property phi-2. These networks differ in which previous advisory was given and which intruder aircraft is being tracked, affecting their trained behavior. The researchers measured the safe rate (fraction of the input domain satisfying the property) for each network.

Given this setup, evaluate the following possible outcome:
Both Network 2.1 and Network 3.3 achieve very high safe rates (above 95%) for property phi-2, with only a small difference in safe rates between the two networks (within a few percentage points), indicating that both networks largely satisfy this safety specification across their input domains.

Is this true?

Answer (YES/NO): YES